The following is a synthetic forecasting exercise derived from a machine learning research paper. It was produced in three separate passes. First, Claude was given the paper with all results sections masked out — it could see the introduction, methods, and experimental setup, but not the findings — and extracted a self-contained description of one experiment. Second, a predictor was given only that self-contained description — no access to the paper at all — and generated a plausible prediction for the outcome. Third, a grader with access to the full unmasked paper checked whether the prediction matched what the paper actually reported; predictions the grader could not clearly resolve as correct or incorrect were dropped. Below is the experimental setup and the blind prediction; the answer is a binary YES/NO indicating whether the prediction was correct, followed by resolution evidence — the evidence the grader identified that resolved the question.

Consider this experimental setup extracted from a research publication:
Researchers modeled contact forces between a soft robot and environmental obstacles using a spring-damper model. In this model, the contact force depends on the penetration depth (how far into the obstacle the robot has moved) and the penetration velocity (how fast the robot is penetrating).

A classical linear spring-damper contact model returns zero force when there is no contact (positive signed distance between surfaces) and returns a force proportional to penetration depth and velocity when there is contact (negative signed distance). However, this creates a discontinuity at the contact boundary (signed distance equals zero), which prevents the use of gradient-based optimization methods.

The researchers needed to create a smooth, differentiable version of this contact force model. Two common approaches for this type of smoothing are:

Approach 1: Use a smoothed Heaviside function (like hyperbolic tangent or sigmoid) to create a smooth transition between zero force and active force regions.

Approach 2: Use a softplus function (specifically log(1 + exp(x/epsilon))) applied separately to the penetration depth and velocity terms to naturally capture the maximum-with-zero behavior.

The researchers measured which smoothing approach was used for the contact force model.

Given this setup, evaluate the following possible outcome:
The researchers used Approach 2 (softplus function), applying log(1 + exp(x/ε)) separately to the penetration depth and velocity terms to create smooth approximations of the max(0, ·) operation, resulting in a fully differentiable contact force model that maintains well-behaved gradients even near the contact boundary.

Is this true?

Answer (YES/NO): YES